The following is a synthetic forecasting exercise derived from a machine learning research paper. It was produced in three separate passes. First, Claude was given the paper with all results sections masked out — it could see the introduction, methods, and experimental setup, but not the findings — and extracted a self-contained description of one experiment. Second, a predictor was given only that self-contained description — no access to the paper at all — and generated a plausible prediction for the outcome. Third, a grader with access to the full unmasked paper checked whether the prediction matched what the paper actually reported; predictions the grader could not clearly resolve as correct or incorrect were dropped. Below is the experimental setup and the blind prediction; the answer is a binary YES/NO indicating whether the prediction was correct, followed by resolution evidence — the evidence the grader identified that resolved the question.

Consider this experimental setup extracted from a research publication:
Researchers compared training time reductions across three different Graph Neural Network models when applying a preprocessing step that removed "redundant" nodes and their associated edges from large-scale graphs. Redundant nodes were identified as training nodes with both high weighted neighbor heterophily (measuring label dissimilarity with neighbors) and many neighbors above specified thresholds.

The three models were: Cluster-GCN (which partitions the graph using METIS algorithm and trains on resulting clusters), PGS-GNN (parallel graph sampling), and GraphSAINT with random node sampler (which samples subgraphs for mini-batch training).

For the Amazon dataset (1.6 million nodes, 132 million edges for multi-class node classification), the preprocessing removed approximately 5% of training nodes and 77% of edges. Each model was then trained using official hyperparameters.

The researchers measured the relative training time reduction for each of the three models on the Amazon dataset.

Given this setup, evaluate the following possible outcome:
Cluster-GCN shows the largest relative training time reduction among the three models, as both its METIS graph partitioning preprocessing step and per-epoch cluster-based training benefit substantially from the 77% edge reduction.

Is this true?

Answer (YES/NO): NO